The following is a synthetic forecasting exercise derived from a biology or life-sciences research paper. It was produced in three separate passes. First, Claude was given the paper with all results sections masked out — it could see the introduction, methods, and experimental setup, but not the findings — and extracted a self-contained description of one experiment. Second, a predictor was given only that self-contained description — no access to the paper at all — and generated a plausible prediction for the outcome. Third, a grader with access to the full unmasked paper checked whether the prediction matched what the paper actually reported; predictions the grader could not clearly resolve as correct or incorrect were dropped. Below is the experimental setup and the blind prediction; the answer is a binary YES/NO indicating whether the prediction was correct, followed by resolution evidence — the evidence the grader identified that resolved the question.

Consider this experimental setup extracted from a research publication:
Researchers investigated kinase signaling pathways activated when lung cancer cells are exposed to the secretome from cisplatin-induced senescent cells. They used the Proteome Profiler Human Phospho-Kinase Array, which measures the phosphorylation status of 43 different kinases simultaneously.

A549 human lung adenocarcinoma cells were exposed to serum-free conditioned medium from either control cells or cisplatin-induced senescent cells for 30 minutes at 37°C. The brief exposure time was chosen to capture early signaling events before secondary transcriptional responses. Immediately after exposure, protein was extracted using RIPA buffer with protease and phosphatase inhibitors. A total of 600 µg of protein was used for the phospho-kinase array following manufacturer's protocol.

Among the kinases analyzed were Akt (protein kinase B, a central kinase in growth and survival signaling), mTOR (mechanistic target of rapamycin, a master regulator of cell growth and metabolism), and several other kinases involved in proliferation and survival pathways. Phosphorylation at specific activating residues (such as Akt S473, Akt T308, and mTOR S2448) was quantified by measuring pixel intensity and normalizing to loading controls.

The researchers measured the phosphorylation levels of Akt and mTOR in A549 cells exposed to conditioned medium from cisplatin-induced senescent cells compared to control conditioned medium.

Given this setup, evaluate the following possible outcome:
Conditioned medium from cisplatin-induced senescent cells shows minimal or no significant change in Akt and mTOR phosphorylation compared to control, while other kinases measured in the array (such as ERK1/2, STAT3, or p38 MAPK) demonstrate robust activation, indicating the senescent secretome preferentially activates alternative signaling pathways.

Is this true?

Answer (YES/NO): NO